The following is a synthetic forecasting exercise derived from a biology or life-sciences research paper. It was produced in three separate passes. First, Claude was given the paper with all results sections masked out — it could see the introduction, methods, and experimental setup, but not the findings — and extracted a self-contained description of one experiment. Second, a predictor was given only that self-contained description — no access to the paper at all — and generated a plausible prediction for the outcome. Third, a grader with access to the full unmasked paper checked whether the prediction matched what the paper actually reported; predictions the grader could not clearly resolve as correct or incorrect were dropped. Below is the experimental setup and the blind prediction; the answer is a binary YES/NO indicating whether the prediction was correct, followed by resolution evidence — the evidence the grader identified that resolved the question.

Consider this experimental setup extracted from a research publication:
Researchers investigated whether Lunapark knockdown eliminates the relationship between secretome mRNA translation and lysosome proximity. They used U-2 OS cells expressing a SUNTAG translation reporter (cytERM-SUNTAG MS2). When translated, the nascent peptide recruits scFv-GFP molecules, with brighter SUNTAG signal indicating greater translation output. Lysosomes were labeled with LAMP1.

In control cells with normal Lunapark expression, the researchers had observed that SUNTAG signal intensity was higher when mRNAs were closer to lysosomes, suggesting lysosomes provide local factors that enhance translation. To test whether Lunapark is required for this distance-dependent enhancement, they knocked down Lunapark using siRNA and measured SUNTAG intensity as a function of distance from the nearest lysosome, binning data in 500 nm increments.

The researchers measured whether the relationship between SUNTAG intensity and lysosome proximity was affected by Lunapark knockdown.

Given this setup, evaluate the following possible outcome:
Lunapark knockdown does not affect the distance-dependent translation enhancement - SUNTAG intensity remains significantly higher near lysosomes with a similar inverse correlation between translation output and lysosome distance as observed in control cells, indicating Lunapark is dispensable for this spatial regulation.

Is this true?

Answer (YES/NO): NO